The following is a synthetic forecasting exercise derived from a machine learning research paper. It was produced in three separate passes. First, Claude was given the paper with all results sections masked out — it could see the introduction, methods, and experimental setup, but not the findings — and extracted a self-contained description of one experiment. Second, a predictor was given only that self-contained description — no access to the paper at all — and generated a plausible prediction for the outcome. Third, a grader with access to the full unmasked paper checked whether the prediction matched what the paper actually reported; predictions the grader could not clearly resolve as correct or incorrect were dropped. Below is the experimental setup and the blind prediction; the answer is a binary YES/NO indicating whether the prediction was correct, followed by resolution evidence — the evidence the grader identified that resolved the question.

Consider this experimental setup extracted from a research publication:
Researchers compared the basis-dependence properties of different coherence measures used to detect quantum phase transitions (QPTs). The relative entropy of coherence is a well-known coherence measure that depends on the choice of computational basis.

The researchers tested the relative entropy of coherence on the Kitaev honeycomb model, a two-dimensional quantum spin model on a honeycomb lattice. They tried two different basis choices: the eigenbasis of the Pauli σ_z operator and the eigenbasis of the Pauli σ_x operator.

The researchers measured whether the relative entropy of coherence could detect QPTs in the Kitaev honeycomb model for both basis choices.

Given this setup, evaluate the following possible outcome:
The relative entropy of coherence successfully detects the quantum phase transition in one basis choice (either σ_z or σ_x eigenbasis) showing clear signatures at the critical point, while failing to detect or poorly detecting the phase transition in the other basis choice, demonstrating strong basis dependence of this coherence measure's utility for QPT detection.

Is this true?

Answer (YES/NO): YES